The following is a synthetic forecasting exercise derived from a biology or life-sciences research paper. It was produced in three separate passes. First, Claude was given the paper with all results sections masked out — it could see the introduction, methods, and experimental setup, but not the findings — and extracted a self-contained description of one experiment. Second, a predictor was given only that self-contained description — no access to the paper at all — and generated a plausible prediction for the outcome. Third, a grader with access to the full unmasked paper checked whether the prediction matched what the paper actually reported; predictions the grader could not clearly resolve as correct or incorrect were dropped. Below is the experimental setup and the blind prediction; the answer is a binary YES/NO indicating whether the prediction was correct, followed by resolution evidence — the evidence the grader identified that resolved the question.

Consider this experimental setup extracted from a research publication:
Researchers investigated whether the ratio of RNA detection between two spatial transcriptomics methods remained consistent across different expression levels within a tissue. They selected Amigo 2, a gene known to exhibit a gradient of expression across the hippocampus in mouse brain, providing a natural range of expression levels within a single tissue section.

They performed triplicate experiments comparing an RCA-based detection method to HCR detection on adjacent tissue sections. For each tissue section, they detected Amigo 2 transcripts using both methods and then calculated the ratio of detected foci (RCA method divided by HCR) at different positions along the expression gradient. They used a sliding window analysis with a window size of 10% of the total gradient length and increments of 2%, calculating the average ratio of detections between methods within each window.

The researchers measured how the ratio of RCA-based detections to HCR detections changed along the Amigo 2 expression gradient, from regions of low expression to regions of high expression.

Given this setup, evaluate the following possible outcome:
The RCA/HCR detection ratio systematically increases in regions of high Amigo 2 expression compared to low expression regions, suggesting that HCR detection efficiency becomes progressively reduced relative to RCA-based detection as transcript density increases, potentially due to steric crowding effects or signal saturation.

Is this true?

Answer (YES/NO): NO